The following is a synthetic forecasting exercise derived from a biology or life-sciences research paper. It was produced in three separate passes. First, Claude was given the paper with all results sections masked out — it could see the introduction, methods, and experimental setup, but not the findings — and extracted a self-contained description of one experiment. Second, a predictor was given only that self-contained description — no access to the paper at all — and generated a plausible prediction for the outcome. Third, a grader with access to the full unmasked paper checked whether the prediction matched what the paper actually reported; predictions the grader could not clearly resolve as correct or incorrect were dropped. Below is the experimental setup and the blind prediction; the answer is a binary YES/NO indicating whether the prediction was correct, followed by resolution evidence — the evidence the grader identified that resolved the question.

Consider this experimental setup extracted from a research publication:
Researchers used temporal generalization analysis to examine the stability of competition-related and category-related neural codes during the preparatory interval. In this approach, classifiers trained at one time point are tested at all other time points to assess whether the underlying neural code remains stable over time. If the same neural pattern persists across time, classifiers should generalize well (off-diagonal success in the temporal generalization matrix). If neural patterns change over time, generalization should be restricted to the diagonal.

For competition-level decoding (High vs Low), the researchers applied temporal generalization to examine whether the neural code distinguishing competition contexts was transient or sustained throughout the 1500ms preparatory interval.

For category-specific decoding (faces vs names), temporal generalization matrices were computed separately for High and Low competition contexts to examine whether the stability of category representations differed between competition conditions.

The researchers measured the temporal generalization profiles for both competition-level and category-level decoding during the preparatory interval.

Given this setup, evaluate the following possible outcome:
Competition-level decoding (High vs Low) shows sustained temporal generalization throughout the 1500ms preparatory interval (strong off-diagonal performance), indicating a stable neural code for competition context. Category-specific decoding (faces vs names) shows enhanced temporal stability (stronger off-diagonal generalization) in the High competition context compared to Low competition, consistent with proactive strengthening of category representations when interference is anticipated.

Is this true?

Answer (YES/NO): NO